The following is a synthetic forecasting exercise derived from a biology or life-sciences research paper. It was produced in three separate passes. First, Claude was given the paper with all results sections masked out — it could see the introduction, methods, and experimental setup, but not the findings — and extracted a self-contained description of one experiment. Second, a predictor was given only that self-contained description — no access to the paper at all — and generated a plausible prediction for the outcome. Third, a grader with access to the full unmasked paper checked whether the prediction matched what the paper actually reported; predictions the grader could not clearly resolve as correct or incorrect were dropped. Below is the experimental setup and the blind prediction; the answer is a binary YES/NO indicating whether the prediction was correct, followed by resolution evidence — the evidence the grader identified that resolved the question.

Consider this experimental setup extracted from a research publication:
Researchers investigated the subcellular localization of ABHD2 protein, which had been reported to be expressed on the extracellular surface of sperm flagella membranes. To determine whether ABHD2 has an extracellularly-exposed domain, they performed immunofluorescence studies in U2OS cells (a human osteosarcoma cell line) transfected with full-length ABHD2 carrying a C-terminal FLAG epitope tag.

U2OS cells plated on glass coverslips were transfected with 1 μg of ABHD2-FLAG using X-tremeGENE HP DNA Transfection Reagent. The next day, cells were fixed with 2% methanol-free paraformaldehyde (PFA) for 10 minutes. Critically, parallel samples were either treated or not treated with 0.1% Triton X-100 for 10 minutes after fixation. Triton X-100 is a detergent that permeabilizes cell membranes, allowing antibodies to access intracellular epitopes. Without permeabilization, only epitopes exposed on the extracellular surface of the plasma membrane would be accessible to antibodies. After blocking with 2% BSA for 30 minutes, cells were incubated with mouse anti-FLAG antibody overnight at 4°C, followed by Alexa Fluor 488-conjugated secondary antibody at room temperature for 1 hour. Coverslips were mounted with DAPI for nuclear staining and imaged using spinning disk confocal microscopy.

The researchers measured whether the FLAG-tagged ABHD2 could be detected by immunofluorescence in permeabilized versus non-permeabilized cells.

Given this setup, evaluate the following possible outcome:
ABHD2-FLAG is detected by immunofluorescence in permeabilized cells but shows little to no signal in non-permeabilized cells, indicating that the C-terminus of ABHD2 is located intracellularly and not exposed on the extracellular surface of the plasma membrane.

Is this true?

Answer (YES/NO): NO